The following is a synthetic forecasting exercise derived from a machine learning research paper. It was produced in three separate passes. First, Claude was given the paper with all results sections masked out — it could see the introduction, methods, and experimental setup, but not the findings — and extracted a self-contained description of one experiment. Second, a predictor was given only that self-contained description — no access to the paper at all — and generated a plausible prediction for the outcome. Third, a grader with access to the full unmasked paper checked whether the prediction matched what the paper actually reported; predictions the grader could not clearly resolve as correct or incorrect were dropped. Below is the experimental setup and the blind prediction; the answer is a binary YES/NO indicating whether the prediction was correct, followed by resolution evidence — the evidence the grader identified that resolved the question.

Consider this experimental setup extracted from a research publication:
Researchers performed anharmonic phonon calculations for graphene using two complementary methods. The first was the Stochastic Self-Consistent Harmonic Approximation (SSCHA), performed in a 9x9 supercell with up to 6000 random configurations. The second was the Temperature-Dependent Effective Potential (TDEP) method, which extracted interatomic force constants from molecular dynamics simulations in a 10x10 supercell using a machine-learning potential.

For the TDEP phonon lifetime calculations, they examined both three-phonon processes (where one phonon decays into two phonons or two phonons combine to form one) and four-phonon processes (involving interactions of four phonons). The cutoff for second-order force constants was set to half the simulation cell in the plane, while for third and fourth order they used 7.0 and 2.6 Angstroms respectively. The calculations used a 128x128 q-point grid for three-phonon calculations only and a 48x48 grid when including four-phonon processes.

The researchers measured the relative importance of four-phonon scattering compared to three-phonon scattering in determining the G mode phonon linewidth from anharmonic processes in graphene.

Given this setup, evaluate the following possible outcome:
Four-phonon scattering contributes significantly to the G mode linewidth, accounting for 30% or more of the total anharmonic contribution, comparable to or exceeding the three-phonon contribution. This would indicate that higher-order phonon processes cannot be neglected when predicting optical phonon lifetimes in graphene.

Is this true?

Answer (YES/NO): YES